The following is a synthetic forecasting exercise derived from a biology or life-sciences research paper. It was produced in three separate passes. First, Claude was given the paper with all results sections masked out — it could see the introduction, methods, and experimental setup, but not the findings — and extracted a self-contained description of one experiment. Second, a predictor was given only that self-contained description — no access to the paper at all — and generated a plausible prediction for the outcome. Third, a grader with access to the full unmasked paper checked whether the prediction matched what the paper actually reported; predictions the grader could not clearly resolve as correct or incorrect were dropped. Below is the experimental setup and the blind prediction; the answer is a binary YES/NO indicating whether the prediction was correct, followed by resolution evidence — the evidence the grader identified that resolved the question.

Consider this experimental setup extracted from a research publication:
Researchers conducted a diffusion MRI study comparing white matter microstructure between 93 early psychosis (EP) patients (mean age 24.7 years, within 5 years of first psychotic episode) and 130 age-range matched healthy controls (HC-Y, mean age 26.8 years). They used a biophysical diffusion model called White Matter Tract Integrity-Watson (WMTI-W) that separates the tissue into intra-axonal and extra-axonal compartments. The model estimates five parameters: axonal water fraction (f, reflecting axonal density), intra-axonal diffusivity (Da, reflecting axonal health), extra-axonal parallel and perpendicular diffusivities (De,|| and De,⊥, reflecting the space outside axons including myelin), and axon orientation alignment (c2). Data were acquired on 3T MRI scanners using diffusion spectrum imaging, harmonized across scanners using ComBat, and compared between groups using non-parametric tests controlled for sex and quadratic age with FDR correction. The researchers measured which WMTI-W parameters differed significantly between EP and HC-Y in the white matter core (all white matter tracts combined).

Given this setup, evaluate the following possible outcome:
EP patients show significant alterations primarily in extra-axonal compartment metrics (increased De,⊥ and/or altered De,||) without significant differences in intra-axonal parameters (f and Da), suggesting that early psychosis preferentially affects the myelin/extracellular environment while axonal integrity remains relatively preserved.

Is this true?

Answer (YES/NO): NO